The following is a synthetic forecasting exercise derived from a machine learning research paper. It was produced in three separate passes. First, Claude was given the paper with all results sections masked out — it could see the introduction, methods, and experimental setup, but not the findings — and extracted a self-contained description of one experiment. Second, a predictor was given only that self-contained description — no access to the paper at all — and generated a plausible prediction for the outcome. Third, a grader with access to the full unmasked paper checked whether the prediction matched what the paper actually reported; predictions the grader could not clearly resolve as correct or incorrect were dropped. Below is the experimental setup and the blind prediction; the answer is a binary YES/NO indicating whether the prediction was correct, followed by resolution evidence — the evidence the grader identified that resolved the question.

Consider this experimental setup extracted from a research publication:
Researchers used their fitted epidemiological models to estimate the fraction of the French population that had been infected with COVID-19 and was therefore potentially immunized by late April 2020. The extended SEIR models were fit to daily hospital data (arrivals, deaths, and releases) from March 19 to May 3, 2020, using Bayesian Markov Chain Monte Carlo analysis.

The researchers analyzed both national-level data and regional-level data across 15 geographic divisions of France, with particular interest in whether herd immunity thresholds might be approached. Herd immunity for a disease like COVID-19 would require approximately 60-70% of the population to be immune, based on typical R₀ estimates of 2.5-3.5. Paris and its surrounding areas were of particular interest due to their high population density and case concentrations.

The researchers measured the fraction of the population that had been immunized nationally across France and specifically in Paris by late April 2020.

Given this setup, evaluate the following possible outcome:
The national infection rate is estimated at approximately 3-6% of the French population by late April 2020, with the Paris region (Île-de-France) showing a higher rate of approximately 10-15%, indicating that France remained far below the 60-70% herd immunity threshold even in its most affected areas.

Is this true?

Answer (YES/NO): NO